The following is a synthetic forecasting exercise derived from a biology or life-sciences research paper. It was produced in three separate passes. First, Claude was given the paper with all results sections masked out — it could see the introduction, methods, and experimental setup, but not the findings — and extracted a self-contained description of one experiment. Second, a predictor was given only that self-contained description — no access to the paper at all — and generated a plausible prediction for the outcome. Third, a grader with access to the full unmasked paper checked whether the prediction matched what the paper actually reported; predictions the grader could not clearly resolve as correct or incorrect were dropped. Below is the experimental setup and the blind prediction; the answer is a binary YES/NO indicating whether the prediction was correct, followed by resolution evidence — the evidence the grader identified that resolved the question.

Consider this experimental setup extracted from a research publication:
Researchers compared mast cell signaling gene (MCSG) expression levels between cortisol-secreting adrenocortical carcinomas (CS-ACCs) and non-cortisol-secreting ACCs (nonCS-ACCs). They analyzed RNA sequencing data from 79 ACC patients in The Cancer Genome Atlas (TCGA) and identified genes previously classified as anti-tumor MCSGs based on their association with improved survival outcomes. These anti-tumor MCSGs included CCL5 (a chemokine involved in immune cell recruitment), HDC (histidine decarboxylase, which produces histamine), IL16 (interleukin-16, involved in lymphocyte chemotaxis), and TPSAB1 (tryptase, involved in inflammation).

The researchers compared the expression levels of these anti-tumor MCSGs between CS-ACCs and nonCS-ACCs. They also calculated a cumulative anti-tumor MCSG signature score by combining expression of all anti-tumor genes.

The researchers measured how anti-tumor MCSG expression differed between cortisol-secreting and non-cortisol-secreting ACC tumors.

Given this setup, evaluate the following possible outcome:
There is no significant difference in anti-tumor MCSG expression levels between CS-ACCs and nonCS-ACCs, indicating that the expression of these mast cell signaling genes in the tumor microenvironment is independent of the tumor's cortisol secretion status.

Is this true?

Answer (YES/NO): NO